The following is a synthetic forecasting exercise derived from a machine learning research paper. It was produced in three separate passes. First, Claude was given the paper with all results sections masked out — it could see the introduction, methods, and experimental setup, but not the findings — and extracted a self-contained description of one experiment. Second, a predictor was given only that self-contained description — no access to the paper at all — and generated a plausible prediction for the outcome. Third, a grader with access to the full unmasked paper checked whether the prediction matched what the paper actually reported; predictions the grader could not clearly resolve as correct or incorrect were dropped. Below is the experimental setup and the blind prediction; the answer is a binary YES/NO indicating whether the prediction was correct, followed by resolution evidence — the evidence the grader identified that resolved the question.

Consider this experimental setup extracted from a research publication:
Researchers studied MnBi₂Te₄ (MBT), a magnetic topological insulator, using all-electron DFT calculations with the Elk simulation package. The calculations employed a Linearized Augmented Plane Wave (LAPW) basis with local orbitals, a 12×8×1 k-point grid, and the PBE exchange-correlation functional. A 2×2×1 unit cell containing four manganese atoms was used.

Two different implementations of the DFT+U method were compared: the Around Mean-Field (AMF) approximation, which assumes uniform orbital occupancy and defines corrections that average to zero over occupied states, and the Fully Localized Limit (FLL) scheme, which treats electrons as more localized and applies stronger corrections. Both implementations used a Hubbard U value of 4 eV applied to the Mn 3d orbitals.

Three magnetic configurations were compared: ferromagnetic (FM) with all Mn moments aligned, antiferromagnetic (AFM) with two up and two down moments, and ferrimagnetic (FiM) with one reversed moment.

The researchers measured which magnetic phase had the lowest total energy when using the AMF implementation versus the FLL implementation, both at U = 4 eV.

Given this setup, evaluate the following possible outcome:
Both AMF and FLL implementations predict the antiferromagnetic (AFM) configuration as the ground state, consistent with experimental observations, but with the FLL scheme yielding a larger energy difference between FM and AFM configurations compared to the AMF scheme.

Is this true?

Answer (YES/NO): NO